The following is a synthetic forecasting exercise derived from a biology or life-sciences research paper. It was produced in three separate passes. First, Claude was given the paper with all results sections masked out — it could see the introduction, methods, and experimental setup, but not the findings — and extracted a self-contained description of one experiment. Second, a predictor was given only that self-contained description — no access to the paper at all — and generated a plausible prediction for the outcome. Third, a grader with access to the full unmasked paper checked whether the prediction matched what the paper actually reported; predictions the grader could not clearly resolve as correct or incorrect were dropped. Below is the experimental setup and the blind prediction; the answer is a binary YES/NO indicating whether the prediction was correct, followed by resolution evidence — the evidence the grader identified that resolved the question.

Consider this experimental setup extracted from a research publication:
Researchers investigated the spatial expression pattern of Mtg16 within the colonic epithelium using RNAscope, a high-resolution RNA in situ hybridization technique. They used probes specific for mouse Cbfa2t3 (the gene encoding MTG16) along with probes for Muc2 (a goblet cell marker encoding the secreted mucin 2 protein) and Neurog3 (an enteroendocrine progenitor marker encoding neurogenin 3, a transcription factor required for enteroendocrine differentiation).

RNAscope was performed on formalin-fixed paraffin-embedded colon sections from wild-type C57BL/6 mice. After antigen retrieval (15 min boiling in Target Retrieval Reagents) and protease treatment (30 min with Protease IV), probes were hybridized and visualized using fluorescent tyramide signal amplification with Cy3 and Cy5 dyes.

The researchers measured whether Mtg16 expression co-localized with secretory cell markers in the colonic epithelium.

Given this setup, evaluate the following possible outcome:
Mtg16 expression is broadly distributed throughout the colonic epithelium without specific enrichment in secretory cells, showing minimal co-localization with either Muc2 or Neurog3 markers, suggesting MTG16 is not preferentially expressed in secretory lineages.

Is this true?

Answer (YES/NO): NO